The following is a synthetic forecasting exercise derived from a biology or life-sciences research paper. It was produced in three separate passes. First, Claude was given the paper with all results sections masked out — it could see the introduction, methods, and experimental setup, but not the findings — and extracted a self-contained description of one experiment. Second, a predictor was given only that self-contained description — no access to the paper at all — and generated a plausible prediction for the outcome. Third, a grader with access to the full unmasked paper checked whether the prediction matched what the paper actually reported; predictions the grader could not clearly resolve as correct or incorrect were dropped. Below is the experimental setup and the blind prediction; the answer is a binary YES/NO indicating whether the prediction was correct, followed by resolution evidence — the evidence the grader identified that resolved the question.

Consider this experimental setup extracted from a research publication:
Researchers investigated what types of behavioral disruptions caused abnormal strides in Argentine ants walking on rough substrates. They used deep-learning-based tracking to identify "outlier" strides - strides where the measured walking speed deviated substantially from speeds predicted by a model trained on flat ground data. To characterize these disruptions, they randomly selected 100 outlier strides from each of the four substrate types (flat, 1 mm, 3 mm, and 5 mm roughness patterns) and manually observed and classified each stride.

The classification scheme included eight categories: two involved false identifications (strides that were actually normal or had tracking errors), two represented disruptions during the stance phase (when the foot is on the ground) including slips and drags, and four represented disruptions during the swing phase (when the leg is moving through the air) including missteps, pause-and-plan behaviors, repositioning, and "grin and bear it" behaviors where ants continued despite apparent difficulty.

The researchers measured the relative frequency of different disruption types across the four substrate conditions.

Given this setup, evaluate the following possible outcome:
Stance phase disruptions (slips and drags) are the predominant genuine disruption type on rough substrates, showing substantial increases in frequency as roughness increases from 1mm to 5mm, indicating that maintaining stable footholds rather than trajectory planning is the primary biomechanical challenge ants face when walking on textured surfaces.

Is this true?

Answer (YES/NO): NO